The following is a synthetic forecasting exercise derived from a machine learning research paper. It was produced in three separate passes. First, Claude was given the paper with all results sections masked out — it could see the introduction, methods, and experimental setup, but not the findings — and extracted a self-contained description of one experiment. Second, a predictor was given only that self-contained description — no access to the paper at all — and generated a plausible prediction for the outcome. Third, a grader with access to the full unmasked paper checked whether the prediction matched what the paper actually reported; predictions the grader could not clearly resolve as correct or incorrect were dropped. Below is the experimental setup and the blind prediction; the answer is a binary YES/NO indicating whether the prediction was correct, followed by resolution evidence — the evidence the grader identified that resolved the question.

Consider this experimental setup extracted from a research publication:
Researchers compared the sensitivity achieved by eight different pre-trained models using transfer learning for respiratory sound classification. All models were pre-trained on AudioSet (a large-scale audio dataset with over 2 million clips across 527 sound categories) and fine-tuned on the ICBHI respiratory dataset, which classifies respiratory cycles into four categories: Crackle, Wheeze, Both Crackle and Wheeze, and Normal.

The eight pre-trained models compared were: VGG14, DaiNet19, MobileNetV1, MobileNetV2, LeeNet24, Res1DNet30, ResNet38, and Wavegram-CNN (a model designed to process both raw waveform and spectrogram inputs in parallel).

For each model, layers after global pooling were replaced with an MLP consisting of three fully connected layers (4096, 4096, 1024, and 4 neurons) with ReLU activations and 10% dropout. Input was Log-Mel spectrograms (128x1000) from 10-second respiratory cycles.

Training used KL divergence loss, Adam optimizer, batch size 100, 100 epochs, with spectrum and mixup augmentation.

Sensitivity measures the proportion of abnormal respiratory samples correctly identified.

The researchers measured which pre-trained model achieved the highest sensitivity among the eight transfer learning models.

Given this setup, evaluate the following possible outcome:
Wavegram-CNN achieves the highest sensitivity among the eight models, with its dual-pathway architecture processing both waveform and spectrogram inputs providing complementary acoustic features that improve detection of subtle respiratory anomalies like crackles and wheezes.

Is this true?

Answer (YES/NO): NO